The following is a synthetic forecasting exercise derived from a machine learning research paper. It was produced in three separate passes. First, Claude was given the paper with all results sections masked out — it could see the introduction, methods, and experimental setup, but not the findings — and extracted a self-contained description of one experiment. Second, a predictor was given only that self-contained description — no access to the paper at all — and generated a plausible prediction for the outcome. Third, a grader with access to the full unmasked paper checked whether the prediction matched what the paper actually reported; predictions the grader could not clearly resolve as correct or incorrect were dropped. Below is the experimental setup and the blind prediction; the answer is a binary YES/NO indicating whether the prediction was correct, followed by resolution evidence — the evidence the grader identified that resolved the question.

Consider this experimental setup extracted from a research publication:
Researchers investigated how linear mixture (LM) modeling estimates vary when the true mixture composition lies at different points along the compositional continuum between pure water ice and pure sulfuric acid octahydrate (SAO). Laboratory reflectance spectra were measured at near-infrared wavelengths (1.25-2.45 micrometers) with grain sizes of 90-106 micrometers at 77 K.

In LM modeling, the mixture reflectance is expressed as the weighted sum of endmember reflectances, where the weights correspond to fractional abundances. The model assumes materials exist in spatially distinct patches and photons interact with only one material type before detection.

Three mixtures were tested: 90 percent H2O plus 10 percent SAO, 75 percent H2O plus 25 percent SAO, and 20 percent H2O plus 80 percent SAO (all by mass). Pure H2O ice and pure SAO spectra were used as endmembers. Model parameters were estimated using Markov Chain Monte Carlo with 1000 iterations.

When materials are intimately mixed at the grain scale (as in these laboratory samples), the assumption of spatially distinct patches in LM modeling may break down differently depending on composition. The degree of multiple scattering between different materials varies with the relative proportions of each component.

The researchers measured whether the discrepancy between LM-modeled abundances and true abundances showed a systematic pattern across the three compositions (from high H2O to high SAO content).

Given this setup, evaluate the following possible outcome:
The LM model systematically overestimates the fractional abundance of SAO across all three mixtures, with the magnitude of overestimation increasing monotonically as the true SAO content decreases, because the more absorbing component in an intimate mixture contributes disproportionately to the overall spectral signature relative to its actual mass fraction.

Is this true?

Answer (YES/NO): NO